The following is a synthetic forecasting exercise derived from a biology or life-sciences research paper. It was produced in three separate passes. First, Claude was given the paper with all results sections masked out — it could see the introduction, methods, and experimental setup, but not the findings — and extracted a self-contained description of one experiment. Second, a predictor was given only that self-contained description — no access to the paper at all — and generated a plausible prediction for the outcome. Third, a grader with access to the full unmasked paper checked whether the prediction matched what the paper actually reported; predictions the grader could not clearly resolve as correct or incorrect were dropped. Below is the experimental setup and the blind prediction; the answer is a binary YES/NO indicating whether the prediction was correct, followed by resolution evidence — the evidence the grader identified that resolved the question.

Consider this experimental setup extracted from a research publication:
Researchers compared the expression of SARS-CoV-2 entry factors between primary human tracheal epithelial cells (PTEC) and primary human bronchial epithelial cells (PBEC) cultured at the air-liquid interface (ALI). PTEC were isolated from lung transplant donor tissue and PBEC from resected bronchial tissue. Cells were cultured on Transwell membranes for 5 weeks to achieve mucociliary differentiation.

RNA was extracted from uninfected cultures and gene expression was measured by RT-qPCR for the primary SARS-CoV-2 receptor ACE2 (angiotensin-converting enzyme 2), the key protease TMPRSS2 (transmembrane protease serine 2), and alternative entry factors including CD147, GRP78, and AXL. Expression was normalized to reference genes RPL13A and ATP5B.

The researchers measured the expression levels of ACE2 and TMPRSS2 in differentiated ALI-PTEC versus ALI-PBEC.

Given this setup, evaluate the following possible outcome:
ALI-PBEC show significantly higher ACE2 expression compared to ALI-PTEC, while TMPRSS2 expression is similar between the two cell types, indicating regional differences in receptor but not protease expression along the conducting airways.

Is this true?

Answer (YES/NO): NO